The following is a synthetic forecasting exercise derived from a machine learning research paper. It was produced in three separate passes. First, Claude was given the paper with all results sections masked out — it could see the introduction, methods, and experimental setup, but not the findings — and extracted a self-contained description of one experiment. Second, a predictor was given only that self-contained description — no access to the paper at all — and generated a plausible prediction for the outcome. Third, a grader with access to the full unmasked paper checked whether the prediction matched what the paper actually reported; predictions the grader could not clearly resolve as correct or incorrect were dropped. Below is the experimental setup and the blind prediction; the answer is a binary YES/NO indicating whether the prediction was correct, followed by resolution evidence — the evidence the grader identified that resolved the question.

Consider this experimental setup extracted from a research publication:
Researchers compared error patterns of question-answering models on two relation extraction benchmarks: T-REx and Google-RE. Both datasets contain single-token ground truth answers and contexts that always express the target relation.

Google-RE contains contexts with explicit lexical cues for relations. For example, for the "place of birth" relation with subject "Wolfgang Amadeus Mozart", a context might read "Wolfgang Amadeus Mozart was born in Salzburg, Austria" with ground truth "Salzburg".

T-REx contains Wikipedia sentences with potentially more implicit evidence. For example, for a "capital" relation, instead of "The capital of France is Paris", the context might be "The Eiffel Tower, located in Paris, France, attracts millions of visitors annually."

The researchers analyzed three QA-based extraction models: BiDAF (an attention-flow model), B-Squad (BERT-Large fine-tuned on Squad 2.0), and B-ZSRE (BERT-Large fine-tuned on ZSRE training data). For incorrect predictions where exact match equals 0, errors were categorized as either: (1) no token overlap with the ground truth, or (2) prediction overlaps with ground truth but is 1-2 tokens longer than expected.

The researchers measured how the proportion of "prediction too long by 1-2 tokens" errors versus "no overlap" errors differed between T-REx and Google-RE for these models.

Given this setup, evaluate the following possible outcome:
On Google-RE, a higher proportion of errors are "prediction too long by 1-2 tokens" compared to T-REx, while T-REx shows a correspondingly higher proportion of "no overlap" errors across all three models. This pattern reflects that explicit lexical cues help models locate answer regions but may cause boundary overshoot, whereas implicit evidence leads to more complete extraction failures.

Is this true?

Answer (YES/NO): NO